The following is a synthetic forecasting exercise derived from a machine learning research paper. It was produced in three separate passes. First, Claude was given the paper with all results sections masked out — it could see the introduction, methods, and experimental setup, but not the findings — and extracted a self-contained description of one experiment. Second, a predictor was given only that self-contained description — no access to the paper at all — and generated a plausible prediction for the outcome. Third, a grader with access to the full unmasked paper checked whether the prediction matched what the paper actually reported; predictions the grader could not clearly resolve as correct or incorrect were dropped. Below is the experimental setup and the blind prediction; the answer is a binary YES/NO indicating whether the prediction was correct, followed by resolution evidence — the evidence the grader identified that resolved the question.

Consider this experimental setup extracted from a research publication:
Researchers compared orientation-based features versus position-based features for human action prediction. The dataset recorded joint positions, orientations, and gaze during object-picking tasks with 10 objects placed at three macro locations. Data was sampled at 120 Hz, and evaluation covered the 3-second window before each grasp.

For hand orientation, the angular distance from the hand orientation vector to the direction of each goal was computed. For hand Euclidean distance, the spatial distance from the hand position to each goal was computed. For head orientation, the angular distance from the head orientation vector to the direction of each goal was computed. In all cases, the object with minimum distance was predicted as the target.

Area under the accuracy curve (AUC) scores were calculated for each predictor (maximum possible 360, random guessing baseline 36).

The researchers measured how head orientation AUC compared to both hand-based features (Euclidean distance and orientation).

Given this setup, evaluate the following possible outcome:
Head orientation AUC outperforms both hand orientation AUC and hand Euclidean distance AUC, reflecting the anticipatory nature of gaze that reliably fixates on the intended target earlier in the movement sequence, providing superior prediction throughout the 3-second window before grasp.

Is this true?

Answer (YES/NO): NO